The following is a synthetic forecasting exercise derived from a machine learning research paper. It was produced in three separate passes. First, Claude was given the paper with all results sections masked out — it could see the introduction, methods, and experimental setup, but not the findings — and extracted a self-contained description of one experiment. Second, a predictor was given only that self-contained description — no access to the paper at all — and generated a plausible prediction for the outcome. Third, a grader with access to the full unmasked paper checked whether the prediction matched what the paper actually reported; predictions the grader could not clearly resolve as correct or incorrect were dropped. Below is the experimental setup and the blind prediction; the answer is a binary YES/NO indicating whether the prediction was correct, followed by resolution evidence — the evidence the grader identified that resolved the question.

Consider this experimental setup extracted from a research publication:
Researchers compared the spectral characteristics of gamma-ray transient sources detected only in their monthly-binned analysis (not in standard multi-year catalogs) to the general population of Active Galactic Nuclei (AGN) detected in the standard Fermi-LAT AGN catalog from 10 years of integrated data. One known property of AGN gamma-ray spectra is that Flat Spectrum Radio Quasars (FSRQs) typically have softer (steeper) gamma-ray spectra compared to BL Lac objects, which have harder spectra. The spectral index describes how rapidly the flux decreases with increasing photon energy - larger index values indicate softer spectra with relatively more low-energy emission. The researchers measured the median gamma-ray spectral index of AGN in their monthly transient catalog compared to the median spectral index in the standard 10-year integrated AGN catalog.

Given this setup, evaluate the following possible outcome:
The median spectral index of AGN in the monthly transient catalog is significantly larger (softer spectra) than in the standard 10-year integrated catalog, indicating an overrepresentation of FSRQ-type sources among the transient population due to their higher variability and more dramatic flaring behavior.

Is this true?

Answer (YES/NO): NO